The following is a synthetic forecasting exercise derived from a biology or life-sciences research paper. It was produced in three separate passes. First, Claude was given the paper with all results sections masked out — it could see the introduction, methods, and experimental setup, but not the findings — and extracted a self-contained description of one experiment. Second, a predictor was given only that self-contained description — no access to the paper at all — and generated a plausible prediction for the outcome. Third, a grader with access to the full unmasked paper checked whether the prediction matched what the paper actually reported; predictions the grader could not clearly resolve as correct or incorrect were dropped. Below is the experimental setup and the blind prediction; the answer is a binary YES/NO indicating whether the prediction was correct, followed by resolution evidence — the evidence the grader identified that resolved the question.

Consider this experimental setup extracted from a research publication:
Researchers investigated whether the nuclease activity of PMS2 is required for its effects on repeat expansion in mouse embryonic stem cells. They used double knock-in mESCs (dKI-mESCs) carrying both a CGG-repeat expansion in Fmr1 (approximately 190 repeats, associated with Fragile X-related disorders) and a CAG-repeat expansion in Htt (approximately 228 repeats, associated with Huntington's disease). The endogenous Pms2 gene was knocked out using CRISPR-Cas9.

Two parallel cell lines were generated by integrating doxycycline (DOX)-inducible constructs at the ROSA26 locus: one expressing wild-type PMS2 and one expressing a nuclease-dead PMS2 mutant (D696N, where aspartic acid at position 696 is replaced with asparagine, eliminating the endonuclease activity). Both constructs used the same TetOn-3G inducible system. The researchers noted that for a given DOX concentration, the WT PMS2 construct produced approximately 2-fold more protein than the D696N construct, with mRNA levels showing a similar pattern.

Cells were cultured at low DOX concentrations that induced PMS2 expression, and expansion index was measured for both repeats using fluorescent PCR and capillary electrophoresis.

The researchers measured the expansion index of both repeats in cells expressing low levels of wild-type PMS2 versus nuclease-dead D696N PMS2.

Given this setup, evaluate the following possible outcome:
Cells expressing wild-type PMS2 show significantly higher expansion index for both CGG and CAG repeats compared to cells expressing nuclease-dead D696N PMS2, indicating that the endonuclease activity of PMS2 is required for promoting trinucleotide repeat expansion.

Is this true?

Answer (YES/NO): YES